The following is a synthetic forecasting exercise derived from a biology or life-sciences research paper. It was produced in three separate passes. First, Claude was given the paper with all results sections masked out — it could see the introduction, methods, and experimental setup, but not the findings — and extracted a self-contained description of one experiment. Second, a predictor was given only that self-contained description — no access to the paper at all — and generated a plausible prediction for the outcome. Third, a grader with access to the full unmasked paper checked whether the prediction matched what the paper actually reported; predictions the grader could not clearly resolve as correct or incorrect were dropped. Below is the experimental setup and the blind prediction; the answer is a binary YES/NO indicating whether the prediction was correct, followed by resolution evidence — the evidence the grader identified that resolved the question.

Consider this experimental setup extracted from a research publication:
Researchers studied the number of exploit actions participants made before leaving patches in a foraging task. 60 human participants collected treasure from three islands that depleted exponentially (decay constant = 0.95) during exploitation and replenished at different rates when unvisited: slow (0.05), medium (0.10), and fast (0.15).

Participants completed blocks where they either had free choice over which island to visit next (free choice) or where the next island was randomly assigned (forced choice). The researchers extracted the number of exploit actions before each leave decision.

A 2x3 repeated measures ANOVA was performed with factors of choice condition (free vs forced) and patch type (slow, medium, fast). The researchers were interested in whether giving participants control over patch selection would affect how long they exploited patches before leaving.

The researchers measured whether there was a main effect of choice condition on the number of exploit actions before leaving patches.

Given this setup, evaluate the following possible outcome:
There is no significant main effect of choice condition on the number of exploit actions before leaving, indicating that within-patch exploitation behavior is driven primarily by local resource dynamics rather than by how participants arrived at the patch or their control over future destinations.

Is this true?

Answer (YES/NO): YES